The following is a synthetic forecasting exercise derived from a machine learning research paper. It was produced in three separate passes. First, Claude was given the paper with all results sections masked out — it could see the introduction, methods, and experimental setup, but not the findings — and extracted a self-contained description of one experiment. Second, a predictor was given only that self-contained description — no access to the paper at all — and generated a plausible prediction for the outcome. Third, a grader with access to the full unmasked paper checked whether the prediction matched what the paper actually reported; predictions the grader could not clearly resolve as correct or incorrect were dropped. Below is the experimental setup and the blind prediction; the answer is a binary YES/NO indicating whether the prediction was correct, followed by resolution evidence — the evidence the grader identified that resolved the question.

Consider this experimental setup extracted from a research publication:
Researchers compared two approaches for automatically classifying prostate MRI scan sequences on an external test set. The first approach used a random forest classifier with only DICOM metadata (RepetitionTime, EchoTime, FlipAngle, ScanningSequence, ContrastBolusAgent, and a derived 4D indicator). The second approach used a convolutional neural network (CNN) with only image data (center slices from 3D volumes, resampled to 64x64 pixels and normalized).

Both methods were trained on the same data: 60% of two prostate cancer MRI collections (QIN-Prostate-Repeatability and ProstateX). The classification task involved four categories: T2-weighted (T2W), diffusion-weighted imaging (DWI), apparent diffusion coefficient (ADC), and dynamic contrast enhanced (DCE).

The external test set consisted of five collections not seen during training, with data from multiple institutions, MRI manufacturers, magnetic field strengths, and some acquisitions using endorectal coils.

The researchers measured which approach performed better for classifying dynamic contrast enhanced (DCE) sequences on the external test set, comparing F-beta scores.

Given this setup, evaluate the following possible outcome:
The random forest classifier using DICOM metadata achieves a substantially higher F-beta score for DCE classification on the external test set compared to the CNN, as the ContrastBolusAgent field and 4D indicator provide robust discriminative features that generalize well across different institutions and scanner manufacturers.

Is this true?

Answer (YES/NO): YES